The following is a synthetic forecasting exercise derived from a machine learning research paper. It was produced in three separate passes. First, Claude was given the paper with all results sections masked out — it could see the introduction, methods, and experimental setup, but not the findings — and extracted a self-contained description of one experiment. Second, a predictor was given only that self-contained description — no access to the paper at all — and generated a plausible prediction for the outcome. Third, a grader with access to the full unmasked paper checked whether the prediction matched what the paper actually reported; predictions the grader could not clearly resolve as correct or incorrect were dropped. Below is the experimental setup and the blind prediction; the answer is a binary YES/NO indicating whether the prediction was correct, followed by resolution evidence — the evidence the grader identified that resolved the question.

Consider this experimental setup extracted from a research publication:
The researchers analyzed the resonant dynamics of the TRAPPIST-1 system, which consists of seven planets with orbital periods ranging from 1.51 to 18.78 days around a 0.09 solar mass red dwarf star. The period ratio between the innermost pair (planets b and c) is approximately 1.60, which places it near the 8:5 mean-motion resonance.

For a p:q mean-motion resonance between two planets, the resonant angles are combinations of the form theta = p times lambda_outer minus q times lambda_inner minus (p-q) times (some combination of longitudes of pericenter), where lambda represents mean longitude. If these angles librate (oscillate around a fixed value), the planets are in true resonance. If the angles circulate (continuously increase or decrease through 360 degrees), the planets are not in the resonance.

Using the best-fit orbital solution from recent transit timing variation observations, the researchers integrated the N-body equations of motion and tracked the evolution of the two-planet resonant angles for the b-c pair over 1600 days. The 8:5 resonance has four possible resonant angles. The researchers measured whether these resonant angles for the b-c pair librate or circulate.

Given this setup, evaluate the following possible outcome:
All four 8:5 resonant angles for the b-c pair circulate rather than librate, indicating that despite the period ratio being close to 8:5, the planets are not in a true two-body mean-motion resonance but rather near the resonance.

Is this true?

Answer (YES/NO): YES